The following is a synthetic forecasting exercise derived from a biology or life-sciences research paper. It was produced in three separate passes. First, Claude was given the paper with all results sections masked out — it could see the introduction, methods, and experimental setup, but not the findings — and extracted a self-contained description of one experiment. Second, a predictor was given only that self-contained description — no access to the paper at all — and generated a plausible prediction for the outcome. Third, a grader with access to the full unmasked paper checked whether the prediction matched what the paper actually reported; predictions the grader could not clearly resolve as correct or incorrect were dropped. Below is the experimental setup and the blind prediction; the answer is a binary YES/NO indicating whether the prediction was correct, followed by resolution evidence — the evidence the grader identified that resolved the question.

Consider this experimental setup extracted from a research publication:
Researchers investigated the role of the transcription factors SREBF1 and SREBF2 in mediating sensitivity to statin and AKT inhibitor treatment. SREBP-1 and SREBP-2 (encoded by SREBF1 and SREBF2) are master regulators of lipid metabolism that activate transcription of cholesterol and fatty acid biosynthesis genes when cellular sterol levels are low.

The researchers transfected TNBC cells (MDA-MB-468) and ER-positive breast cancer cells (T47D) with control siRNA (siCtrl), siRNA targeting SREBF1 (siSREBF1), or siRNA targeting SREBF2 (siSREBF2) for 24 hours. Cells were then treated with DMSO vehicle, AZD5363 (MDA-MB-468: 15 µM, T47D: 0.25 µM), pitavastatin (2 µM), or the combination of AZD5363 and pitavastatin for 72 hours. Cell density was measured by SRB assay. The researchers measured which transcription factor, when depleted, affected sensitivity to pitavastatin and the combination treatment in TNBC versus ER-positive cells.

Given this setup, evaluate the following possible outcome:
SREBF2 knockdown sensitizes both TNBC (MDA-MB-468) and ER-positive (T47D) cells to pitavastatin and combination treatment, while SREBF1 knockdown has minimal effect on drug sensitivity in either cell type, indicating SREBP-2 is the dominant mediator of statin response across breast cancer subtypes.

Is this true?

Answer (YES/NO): YES